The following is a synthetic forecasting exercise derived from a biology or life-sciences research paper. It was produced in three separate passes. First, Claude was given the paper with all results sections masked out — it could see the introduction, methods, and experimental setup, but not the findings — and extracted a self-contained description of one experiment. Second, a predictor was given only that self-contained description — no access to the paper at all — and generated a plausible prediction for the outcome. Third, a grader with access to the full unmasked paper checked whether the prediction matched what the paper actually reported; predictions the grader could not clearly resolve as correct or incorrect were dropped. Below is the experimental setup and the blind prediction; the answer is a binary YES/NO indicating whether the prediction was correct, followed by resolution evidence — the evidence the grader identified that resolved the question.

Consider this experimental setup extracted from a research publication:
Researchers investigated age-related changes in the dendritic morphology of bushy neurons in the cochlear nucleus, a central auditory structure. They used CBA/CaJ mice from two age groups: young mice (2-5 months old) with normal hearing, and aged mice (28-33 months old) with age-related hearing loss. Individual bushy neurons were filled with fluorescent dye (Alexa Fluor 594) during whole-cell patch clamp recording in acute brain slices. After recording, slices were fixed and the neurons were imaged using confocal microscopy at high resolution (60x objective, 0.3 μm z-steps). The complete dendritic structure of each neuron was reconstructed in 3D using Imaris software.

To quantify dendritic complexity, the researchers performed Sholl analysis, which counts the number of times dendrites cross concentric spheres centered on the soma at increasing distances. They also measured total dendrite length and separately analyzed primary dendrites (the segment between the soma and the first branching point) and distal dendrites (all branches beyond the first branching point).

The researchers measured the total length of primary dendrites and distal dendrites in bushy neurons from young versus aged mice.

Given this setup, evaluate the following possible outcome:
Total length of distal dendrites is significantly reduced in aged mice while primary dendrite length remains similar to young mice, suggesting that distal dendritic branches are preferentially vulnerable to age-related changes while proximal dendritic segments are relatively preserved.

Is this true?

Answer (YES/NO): YES